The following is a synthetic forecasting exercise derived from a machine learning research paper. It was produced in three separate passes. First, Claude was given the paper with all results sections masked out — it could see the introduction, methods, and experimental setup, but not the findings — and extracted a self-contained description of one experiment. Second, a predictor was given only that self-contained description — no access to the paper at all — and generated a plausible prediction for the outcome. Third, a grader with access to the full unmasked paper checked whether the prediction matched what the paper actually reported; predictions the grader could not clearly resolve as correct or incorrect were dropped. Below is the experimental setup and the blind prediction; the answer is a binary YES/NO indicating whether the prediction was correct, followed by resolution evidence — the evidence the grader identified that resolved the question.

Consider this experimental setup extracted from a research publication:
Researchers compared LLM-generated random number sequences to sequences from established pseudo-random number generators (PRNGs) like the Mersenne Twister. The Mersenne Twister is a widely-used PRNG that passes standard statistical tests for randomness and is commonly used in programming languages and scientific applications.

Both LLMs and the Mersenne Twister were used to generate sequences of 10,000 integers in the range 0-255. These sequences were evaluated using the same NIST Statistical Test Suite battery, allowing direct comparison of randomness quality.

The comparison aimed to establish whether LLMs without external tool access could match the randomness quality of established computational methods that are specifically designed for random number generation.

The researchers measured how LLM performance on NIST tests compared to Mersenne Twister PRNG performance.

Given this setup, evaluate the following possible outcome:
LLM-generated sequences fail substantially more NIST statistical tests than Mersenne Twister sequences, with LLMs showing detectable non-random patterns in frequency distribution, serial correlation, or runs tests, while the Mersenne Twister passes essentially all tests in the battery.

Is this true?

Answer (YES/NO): YES